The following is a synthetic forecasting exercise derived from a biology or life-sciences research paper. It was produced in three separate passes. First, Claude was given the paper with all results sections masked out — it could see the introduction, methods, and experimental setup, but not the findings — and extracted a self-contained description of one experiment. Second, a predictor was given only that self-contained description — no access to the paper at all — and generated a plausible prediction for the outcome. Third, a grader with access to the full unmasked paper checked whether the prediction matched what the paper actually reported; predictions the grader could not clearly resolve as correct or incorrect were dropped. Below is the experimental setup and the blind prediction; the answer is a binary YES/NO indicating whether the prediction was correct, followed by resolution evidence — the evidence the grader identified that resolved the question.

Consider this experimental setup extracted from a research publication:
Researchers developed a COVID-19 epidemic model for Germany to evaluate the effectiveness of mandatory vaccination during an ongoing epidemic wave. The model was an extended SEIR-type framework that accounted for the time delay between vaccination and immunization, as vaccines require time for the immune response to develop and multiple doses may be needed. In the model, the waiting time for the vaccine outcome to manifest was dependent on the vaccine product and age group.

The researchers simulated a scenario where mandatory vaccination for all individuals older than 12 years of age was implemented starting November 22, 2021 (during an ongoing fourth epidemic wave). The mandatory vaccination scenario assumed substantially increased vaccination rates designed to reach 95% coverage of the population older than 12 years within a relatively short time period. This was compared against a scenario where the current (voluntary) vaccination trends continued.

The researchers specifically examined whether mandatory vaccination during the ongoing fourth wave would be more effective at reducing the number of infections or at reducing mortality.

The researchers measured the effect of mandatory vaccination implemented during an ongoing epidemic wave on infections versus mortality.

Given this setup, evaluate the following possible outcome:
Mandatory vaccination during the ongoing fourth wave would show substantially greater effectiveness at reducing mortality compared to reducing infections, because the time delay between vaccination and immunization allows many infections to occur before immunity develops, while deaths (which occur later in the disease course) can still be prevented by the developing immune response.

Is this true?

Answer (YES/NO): YES